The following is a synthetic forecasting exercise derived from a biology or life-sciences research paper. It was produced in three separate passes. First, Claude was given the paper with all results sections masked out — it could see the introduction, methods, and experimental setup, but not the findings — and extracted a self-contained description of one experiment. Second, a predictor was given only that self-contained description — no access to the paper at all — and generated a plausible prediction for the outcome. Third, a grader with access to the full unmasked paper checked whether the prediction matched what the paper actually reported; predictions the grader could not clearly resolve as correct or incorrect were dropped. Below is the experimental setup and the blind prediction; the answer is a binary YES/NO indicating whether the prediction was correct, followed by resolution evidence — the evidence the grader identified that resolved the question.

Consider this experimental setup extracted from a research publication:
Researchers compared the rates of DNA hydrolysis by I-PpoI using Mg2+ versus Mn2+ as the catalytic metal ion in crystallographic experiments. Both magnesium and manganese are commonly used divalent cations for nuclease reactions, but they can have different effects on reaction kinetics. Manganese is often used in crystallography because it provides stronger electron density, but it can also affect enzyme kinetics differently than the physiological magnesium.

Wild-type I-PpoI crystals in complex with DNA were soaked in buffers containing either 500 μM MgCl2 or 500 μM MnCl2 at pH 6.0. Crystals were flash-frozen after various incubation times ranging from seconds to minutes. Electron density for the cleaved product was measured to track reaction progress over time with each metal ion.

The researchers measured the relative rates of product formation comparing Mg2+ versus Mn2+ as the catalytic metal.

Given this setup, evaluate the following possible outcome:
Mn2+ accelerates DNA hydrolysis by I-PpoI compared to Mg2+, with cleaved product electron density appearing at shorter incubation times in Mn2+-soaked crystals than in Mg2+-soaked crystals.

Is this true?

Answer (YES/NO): NO